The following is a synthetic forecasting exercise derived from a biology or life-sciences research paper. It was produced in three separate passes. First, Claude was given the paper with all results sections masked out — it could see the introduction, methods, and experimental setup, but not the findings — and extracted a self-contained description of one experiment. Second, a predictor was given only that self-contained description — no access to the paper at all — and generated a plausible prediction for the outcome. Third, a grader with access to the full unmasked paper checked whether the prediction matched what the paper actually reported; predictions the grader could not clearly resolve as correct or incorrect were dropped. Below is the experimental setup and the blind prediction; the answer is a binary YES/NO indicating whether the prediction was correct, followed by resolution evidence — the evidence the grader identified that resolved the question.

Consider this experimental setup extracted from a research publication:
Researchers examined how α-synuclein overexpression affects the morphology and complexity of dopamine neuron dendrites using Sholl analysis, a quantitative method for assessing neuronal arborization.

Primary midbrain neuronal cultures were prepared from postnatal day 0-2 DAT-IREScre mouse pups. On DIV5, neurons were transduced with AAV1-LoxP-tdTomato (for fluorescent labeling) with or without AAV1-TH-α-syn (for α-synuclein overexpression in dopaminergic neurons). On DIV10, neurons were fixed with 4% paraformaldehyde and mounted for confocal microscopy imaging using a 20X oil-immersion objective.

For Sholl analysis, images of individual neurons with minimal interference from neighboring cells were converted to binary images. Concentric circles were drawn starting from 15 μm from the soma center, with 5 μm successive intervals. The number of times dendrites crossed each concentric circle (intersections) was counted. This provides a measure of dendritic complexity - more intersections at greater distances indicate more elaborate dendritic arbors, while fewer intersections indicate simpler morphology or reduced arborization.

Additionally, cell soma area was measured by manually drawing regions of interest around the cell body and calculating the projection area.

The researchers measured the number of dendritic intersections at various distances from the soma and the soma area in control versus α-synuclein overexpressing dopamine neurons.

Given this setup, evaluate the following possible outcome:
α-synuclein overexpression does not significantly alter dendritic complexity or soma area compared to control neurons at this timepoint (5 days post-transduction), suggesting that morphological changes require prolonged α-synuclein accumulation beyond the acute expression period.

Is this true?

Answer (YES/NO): NO